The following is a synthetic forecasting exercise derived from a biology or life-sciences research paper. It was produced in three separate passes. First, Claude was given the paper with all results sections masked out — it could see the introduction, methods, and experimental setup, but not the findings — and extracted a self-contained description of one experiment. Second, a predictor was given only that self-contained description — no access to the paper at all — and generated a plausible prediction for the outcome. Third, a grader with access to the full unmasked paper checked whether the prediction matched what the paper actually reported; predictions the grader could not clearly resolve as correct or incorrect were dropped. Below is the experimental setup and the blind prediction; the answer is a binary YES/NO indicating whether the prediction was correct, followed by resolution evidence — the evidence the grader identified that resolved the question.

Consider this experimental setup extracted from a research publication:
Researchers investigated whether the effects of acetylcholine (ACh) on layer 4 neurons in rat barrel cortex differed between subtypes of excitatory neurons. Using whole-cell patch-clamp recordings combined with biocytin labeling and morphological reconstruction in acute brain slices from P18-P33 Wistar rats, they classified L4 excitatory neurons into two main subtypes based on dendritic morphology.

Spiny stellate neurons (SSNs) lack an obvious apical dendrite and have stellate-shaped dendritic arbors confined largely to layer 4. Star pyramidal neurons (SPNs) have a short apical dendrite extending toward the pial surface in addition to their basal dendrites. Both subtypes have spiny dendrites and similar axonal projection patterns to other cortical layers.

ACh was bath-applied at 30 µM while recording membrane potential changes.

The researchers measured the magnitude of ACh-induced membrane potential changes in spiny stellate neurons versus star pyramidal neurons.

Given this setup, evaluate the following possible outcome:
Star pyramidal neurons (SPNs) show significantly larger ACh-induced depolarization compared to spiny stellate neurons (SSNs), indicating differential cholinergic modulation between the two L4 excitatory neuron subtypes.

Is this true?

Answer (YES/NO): NO